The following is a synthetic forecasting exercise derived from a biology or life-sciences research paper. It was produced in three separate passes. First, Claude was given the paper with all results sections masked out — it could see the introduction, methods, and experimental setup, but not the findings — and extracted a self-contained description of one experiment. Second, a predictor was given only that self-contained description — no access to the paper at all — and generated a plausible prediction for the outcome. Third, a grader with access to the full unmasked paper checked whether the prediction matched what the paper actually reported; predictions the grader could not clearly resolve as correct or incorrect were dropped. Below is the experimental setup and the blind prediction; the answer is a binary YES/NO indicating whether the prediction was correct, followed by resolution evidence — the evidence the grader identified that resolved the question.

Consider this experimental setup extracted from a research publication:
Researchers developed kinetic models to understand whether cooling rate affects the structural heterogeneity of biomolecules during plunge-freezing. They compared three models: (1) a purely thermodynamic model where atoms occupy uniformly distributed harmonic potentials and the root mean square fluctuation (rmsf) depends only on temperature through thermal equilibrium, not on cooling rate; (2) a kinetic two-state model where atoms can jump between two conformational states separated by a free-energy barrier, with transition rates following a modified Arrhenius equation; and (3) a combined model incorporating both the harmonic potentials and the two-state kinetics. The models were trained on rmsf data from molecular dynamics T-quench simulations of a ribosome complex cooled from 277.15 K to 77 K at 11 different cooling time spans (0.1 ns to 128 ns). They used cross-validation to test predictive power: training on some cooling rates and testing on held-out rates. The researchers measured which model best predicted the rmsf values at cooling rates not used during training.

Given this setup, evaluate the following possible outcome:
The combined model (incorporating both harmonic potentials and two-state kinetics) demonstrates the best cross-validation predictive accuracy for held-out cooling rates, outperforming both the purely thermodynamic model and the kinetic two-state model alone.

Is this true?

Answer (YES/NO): YES